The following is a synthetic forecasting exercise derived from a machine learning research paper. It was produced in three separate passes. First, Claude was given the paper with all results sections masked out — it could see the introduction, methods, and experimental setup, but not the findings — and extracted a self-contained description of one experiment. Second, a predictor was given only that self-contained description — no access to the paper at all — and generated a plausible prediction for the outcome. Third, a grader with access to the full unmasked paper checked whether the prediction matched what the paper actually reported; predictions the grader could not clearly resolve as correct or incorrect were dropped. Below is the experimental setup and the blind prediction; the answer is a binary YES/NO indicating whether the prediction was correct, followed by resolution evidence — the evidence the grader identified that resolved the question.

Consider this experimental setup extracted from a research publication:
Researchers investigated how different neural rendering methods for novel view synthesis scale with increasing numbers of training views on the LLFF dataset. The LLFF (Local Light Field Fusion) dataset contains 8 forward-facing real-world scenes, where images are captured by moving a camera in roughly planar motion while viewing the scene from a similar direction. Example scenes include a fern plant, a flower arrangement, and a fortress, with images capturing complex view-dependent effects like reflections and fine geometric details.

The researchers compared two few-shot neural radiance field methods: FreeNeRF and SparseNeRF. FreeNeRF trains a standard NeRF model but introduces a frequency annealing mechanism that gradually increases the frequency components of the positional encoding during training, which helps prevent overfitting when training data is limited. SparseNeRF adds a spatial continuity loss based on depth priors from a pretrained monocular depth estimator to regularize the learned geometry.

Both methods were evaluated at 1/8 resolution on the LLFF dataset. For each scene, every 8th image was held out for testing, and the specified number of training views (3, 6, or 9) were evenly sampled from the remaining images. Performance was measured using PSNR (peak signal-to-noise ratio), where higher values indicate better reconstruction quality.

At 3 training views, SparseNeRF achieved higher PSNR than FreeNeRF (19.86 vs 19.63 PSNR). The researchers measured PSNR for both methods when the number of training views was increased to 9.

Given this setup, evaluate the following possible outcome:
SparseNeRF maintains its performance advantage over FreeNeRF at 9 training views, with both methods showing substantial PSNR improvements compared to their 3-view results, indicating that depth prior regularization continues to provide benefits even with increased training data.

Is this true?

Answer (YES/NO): NO